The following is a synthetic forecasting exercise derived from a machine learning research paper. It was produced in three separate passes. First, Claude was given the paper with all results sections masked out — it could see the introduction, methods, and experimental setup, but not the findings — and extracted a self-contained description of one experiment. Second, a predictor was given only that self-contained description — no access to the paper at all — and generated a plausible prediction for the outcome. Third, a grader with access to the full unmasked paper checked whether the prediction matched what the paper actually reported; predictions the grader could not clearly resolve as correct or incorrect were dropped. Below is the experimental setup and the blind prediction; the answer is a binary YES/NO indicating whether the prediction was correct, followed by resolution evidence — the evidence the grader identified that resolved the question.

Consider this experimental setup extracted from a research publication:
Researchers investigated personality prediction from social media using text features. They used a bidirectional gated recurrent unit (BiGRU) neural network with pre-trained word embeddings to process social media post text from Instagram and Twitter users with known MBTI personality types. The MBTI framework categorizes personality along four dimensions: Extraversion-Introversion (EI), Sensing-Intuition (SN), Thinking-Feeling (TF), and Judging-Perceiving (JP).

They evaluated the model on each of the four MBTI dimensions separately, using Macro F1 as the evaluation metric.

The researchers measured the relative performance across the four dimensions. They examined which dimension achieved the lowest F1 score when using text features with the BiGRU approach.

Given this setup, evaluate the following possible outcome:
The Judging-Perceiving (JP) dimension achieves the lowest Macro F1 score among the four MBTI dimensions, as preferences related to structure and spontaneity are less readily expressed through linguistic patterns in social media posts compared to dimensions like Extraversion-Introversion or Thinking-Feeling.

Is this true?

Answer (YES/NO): YES